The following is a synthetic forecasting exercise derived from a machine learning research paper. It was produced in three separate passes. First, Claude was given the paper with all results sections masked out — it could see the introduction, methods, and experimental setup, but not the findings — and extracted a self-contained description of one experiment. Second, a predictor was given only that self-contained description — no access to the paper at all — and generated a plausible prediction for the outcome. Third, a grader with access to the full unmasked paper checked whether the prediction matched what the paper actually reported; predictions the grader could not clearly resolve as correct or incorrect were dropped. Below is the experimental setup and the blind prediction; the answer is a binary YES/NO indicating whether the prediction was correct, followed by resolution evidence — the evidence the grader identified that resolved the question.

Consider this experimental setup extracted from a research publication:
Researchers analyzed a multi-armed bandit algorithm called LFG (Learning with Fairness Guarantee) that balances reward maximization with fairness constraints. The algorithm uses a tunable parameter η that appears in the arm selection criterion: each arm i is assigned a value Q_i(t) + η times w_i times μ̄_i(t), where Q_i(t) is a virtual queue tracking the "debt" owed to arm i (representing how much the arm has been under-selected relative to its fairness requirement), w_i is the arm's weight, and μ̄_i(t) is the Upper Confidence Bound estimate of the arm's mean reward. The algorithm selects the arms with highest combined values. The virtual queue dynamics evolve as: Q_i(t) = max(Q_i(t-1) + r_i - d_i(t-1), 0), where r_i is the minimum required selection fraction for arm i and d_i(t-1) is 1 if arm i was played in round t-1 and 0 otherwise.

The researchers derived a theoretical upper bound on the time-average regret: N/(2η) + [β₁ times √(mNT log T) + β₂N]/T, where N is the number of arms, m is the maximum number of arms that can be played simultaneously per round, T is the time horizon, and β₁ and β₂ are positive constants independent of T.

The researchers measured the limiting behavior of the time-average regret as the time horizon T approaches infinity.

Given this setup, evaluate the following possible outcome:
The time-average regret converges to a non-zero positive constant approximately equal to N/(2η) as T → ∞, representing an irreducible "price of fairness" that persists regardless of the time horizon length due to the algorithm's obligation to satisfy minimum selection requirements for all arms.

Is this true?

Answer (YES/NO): YES